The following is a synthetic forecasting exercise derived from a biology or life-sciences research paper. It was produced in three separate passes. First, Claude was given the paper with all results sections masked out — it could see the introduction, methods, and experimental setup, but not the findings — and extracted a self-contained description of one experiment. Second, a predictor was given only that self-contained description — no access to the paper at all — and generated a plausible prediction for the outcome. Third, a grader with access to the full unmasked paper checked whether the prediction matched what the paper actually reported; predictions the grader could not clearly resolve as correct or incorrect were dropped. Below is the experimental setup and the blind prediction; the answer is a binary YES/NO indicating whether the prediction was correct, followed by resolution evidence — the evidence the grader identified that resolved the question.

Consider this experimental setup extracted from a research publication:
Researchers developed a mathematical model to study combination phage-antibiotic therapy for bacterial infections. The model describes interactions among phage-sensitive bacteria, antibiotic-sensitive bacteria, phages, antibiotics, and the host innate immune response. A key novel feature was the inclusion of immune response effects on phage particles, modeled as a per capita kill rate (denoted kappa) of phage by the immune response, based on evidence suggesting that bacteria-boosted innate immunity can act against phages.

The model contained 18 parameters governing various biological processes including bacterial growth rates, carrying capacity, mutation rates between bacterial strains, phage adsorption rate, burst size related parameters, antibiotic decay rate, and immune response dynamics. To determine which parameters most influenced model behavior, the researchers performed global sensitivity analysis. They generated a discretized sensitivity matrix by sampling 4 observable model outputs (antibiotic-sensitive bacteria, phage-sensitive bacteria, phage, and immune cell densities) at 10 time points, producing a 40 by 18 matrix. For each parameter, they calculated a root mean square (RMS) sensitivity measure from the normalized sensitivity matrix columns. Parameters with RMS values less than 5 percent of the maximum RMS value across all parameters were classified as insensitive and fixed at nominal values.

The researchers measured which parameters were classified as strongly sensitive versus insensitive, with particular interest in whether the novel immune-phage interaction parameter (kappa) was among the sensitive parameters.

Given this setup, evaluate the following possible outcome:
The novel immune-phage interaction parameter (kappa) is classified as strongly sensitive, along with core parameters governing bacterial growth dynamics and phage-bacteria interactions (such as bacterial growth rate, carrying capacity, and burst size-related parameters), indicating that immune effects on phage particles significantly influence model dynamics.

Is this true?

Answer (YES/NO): NO